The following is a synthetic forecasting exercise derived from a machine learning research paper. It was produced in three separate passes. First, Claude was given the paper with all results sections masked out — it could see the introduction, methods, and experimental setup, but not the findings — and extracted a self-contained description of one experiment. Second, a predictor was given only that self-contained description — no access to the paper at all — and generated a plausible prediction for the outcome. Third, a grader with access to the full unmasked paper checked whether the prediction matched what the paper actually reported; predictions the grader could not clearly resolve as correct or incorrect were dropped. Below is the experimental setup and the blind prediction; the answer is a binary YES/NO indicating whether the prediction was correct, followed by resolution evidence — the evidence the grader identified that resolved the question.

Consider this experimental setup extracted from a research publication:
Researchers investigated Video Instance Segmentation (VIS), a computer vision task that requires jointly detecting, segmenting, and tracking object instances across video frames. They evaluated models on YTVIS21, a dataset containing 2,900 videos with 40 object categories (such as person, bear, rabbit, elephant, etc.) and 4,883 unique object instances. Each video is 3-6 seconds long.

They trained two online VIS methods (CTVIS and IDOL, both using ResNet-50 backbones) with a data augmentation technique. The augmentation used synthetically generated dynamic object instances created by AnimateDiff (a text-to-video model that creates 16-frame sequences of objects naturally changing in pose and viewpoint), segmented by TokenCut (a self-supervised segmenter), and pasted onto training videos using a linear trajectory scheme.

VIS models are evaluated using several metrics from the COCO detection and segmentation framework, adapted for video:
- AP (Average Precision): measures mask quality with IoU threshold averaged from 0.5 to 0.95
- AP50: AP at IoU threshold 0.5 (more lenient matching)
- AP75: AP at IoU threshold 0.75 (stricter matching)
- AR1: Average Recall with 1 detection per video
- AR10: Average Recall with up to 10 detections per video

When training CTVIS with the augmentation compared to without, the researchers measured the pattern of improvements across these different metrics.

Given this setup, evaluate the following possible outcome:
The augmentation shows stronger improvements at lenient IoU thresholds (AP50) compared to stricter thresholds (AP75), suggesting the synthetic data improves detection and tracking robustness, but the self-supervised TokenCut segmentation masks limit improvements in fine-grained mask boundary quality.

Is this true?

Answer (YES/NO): NO